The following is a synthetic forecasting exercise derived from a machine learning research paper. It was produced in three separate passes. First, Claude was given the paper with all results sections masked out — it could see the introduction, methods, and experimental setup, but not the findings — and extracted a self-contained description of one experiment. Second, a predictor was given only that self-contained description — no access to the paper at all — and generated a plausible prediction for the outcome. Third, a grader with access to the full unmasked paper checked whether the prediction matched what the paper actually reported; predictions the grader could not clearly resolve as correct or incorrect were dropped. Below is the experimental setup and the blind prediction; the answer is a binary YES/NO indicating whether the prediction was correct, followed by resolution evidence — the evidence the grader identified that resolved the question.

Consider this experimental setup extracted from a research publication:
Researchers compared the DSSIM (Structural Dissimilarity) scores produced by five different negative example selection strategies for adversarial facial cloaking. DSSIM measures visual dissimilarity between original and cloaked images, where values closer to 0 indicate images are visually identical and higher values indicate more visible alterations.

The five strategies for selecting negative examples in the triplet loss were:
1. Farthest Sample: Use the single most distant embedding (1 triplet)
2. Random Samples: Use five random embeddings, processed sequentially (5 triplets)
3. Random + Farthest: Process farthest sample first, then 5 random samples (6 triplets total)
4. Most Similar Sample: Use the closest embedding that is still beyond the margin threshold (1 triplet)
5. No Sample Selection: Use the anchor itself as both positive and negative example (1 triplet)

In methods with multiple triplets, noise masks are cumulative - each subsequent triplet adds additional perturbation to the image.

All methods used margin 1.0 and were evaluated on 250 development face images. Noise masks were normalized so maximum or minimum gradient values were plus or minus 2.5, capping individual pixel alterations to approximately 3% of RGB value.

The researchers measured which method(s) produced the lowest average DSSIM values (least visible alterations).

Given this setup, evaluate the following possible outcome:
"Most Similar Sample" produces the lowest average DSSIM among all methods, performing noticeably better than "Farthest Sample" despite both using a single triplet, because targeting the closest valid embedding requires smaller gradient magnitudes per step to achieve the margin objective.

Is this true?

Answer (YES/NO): YES